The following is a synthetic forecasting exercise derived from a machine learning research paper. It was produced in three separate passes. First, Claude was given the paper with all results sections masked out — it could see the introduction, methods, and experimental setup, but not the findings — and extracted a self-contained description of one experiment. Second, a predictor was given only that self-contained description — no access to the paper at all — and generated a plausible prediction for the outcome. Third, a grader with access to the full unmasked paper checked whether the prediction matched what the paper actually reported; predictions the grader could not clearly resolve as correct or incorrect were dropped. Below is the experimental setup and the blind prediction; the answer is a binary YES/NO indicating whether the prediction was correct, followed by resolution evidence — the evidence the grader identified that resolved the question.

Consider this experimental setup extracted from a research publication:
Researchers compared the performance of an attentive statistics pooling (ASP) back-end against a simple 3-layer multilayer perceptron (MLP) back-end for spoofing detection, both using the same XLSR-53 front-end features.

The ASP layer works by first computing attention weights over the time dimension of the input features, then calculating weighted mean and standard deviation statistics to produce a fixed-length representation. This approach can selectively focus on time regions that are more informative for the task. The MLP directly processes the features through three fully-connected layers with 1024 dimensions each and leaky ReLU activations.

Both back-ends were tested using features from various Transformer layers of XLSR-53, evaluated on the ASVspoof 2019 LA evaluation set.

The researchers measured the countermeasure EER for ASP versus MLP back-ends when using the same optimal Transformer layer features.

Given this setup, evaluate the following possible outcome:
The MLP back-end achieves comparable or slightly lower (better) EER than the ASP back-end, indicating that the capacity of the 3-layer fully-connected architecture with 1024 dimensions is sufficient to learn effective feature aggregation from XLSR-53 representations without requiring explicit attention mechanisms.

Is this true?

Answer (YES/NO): NO